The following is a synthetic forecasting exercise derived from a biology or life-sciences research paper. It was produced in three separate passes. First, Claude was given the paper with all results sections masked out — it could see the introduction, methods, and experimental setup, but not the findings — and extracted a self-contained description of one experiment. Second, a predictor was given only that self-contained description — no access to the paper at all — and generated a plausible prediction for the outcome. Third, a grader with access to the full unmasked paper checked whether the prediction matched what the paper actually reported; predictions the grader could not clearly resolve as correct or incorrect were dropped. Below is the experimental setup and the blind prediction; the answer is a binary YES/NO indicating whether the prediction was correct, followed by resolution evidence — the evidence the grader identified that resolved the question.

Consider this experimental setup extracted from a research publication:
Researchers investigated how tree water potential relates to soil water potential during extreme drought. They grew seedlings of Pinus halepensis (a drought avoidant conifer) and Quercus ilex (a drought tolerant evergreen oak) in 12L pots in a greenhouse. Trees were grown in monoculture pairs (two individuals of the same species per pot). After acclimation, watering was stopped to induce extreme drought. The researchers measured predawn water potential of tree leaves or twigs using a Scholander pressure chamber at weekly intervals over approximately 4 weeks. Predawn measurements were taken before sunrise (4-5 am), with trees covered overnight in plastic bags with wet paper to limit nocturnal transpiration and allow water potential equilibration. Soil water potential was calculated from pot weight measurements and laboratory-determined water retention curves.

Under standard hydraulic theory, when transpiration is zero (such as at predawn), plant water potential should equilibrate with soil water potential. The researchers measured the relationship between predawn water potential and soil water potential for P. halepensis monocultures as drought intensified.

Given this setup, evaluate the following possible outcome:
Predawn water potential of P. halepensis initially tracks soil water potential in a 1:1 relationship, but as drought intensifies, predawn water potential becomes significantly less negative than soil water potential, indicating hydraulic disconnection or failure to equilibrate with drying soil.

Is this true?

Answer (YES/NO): YES